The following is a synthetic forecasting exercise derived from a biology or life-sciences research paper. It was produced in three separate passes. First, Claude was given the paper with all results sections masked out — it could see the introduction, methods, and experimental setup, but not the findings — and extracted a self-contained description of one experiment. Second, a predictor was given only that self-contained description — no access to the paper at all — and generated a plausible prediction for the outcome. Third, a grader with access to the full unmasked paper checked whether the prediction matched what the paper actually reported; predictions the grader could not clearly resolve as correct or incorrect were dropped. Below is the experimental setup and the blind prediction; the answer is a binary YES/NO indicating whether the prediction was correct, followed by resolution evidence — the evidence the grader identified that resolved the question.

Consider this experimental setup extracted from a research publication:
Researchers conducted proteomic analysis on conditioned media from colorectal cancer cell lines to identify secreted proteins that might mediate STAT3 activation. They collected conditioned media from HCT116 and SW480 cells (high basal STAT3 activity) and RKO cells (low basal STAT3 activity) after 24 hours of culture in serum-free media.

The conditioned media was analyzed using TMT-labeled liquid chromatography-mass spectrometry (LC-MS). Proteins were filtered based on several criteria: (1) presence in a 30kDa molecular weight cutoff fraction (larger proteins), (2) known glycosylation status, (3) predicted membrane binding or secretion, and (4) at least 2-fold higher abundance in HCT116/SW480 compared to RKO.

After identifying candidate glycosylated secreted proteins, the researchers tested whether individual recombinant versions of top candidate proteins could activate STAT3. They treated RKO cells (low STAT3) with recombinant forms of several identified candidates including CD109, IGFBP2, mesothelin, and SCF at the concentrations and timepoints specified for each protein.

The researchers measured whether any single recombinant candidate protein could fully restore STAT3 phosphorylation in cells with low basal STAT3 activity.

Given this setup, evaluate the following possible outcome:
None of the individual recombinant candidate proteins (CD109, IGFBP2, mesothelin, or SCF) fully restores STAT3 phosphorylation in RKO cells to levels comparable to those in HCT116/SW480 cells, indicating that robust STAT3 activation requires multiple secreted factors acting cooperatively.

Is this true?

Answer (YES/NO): YES